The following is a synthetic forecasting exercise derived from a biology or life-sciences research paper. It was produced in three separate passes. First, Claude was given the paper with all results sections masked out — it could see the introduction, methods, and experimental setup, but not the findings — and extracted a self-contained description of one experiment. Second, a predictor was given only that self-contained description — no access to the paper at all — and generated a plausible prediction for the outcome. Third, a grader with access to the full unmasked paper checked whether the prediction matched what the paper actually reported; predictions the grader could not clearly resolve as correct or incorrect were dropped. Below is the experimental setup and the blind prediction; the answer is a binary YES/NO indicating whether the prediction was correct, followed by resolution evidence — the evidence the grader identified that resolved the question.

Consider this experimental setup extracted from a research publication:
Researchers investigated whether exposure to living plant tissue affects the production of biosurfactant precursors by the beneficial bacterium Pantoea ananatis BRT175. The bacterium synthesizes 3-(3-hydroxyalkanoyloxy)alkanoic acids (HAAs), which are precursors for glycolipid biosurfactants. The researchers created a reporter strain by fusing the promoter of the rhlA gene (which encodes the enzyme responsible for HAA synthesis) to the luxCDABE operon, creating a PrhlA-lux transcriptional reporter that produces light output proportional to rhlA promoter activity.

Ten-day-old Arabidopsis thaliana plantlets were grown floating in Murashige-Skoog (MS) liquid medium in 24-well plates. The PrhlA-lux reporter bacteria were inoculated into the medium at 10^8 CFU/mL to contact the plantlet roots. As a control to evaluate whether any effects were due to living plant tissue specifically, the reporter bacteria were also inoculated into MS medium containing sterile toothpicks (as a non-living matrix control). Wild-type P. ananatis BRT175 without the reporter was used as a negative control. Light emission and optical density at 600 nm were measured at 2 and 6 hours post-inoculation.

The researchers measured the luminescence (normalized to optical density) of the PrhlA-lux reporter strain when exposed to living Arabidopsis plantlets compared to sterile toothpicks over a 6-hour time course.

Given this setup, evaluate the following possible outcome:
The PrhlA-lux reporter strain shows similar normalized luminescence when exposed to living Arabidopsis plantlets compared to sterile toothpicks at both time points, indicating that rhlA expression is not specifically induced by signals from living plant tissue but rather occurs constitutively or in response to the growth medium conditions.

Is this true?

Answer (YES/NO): NO